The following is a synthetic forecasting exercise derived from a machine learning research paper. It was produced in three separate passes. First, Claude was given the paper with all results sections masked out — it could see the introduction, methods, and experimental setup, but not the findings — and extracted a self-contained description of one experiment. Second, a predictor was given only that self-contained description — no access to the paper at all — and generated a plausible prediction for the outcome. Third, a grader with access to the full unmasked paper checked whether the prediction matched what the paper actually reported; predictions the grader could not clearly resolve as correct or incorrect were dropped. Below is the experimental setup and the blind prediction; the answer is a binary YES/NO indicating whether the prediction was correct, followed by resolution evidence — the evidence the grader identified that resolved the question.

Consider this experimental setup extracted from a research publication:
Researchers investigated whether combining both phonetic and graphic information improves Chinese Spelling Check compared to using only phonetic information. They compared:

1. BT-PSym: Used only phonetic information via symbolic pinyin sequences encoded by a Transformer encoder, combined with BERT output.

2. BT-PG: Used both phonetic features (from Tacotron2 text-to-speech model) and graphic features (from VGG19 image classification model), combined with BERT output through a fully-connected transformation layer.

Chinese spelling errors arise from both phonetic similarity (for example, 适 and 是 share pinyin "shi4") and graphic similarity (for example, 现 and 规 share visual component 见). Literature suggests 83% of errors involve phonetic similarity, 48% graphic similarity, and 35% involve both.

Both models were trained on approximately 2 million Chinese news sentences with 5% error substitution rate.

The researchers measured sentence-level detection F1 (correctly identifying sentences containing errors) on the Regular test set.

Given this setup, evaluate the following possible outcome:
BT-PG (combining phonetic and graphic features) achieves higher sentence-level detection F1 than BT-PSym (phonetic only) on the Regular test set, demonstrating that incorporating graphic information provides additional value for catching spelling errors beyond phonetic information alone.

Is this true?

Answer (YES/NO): NO